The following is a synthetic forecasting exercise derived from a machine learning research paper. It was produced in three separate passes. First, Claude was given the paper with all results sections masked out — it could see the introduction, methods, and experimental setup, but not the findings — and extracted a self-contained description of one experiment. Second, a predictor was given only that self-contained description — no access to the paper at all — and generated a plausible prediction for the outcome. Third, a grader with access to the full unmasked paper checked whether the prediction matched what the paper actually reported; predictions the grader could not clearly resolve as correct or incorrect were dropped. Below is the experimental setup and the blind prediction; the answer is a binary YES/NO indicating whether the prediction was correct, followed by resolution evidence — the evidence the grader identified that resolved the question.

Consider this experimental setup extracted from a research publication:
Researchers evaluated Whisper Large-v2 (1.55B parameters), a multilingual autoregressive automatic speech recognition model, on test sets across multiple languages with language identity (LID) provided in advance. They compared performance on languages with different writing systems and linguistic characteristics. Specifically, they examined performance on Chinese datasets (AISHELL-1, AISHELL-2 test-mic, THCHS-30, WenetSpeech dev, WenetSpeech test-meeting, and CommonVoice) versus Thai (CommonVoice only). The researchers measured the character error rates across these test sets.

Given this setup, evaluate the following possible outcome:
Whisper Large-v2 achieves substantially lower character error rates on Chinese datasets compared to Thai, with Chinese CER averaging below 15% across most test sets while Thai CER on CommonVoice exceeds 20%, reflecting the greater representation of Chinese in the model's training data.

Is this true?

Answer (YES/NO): NO